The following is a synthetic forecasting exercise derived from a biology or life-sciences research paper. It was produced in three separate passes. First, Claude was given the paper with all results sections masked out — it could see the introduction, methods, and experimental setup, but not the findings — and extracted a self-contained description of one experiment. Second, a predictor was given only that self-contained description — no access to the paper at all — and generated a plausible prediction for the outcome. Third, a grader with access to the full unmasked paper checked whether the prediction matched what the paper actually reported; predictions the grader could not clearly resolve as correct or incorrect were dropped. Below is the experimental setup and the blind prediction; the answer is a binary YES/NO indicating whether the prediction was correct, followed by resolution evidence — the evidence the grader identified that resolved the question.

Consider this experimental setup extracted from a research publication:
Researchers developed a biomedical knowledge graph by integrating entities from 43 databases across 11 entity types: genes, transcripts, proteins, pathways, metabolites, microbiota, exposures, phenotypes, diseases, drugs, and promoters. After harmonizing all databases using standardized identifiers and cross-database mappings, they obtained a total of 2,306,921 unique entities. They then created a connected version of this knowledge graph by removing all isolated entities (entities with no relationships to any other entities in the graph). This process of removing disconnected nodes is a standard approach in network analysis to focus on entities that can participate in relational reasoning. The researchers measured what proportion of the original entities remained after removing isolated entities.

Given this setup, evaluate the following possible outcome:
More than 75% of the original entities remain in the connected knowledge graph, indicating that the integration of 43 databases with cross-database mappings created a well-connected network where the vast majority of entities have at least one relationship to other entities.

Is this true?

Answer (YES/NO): NO